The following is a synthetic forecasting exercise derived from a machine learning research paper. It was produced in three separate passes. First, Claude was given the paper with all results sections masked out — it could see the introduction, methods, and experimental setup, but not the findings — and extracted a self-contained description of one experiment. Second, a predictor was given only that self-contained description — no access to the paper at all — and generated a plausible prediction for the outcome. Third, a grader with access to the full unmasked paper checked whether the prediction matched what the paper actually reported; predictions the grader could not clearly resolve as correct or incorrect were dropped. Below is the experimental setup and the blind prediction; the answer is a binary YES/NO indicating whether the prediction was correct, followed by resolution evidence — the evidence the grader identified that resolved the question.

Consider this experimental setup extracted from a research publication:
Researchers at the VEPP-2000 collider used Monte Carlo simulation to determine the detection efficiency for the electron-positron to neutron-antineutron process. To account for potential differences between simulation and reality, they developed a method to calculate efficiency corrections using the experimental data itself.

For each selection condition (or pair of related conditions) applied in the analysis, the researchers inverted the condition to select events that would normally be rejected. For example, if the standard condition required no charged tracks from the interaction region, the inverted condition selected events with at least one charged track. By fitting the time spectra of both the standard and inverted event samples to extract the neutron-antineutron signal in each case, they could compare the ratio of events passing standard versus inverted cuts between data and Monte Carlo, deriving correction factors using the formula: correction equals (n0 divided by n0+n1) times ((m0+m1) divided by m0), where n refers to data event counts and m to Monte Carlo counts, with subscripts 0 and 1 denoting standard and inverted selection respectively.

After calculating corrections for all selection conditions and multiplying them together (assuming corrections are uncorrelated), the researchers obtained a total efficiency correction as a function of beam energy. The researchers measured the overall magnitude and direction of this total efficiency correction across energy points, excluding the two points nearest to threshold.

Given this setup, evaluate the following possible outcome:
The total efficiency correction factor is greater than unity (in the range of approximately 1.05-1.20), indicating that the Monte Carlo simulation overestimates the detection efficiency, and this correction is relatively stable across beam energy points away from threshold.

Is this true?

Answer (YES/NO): NO